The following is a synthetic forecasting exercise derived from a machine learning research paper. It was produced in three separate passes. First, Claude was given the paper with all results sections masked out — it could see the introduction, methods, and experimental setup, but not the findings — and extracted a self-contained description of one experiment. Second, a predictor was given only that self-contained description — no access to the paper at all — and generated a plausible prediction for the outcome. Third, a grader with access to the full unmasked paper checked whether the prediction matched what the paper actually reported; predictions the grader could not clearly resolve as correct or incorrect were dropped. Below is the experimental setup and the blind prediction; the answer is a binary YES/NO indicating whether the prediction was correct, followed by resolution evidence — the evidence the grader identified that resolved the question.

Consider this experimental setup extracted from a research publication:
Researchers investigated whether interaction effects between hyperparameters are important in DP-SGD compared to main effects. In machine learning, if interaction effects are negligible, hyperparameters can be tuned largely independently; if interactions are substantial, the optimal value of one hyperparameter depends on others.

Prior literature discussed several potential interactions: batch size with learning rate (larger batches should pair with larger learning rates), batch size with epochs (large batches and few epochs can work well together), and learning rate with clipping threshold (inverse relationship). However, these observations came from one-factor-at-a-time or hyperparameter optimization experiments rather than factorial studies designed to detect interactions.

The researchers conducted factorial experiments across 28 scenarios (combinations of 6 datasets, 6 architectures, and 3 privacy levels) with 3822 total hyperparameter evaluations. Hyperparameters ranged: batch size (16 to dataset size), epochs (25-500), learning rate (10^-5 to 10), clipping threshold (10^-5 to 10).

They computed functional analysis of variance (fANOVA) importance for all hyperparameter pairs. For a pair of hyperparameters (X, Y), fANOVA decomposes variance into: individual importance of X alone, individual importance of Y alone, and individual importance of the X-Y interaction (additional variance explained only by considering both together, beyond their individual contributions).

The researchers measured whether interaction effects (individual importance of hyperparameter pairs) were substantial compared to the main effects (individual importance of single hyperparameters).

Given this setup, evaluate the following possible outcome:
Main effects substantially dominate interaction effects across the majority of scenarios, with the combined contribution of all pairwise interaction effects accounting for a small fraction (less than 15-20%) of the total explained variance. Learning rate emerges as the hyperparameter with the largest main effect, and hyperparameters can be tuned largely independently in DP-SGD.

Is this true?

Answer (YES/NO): NO